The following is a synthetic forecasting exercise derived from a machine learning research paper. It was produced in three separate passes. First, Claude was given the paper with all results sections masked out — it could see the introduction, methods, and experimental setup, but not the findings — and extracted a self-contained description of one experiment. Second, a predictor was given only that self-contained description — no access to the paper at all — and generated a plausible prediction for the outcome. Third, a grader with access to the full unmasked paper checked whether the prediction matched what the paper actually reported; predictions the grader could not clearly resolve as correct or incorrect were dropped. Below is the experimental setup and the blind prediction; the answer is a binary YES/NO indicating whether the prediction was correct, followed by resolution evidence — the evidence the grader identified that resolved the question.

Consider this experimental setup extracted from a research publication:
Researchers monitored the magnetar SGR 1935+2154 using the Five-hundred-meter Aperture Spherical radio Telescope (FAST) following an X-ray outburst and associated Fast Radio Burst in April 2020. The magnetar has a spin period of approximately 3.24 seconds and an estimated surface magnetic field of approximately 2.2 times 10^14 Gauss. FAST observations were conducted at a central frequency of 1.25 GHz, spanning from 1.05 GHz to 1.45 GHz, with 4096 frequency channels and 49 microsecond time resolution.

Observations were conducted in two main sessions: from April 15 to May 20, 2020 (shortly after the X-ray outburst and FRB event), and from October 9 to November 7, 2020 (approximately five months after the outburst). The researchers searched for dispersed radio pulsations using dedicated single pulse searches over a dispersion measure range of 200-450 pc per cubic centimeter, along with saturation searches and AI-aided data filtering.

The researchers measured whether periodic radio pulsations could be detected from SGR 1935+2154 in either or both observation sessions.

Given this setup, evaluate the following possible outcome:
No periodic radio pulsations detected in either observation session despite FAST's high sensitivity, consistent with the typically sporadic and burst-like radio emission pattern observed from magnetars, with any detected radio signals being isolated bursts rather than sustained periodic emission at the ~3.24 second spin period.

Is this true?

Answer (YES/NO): NO